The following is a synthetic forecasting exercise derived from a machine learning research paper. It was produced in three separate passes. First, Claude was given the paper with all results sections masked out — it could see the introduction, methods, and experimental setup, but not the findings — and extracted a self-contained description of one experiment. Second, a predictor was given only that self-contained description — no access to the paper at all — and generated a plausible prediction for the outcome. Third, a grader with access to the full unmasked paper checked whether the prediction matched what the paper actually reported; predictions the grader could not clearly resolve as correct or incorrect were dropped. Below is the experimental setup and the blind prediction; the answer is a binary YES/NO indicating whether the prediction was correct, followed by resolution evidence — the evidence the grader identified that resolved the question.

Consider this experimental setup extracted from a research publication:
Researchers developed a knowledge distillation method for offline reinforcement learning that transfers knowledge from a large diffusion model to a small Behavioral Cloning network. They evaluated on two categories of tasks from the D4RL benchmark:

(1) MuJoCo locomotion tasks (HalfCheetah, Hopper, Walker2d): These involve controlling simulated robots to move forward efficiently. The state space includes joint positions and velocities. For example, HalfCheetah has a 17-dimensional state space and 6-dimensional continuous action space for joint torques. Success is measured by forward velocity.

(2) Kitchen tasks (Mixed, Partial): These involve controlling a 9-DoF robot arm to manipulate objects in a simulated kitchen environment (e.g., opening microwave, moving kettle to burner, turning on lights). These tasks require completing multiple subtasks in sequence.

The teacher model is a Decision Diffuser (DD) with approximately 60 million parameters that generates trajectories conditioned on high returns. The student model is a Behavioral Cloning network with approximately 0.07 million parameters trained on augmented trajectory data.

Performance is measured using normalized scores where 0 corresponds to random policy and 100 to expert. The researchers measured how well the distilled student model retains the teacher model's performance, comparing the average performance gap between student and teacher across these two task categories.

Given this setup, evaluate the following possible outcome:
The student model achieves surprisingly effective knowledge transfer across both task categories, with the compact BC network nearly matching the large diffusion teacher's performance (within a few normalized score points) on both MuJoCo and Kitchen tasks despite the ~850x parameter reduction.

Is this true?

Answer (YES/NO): NO